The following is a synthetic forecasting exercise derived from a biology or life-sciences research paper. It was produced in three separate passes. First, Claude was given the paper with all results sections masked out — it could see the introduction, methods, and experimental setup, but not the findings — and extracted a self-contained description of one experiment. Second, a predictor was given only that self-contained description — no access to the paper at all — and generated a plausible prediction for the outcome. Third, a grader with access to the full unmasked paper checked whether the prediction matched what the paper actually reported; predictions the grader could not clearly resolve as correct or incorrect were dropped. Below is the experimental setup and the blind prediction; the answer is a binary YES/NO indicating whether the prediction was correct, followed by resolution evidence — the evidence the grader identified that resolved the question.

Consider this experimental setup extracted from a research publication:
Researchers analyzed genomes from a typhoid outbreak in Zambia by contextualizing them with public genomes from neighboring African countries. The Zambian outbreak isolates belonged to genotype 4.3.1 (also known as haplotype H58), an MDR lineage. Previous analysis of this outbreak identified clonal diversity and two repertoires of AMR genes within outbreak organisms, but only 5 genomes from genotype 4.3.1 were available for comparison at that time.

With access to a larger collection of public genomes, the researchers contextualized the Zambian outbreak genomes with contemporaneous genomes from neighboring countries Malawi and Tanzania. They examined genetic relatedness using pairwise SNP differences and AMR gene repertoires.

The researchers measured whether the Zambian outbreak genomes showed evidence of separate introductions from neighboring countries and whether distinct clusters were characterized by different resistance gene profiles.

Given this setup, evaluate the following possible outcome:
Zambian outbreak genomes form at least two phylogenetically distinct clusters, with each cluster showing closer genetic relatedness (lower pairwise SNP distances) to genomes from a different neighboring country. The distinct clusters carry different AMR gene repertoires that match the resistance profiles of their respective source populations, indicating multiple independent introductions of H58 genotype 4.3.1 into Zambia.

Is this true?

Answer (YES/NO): YES